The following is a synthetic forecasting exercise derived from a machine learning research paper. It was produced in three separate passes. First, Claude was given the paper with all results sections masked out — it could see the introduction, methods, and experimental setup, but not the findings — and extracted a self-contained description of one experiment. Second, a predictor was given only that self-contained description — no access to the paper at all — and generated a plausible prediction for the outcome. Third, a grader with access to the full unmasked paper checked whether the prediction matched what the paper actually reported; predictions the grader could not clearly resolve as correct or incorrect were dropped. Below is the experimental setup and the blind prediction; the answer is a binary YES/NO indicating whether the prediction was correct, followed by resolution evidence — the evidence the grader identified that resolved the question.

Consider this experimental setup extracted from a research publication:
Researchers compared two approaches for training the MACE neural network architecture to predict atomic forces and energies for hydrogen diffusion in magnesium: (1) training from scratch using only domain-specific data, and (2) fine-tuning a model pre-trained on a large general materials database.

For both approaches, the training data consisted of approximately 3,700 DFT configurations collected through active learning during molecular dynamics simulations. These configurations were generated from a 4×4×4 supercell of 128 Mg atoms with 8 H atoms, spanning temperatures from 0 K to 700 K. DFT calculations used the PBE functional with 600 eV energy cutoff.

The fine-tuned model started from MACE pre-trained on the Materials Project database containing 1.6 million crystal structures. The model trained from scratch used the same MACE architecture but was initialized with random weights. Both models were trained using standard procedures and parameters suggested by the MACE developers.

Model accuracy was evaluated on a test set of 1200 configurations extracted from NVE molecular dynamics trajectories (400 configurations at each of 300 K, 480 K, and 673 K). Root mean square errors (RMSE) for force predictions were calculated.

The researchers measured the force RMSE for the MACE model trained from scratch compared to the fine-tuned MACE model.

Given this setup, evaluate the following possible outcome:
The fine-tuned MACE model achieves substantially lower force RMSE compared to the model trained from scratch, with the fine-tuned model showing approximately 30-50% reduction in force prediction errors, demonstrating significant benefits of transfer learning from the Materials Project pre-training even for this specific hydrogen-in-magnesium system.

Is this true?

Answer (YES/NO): NO